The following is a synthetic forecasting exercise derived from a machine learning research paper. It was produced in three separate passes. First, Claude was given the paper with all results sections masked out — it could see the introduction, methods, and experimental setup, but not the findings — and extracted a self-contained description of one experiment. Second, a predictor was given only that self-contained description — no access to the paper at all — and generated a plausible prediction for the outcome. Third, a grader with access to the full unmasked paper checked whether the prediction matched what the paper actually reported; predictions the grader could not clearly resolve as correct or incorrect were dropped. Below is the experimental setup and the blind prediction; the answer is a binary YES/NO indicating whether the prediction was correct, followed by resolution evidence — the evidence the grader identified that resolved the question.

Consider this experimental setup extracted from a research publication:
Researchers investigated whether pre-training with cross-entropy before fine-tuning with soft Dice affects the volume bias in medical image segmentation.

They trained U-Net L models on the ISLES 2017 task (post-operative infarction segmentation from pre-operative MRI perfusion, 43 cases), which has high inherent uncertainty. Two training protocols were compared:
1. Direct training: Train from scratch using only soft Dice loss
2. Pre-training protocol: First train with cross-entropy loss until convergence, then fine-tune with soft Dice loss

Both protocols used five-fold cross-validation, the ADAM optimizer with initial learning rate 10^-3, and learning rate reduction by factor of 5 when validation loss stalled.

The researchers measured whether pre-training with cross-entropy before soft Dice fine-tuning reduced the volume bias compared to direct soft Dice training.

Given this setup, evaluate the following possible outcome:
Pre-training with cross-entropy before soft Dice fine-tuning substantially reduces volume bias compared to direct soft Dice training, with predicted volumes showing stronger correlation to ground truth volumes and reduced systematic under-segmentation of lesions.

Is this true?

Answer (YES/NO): NO